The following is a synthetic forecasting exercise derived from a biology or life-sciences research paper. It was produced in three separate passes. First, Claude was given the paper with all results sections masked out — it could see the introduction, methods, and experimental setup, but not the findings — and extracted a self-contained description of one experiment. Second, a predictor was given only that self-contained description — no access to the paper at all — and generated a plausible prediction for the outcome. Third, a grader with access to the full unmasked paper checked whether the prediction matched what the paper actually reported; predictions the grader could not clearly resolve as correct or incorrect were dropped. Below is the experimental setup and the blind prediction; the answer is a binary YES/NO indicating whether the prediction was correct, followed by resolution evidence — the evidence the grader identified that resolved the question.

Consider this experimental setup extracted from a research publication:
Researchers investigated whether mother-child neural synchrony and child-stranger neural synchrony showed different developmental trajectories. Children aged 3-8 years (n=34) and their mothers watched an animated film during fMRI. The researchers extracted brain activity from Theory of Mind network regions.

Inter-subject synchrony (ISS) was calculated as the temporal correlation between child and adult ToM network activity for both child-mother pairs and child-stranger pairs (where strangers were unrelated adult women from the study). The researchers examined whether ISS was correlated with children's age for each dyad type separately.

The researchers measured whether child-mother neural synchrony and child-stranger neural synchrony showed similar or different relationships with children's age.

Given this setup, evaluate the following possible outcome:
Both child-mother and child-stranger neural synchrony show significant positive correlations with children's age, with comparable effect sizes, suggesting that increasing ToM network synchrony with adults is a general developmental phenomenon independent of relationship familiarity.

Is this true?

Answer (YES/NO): NO